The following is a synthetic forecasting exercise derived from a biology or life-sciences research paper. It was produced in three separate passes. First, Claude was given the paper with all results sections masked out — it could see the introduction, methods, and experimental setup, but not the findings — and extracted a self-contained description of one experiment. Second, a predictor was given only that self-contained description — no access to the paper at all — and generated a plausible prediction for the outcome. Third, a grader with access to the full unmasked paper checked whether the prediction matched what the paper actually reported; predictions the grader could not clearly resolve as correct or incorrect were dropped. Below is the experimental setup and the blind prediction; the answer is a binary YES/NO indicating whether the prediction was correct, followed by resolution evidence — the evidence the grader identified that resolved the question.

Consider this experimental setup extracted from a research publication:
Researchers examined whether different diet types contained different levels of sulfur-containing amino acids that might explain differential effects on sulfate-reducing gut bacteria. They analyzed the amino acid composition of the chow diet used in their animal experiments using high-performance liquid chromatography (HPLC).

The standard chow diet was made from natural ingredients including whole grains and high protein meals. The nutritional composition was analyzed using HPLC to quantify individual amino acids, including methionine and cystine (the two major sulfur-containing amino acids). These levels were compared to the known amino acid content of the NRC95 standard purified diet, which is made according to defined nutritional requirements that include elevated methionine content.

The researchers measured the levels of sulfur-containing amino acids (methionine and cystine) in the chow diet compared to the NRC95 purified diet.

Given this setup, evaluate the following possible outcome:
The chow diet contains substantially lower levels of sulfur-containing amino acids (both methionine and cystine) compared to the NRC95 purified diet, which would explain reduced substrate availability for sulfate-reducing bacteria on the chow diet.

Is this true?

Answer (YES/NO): YES